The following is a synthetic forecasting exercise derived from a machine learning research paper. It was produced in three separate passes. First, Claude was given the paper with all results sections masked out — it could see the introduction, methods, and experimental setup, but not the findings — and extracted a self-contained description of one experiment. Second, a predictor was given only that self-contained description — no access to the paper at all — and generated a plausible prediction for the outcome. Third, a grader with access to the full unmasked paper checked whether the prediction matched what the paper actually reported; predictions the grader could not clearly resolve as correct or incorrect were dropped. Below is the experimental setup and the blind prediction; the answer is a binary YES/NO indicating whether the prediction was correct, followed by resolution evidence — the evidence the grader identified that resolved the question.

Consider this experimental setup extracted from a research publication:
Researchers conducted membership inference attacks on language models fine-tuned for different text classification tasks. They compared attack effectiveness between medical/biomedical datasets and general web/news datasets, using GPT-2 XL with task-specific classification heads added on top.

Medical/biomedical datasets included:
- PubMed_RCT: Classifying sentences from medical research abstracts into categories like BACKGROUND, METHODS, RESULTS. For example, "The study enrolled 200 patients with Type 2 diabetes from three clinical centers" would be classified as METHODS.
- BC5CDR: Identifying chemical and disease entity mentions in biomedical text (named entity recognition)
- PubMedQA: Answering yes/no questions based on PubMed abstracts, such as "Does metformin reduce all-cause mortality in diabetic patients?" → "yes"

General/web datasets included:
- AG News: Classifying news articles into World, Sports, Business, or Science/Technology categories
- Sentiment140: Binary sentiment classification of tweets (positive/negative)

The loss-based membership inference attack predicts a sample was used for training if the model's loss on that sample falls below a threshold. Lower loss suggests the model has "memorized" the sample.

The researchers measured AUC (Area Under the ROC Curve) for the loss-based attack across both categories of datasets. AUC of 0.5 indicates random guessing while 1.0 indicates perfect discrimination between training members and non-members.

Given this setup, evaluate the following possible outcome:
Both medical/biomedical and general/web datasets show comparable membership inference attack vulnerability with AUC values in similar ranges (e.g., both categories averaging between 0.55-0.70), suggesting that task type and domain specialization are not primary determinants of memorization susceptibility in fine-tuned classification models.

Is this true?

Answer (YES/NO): NO